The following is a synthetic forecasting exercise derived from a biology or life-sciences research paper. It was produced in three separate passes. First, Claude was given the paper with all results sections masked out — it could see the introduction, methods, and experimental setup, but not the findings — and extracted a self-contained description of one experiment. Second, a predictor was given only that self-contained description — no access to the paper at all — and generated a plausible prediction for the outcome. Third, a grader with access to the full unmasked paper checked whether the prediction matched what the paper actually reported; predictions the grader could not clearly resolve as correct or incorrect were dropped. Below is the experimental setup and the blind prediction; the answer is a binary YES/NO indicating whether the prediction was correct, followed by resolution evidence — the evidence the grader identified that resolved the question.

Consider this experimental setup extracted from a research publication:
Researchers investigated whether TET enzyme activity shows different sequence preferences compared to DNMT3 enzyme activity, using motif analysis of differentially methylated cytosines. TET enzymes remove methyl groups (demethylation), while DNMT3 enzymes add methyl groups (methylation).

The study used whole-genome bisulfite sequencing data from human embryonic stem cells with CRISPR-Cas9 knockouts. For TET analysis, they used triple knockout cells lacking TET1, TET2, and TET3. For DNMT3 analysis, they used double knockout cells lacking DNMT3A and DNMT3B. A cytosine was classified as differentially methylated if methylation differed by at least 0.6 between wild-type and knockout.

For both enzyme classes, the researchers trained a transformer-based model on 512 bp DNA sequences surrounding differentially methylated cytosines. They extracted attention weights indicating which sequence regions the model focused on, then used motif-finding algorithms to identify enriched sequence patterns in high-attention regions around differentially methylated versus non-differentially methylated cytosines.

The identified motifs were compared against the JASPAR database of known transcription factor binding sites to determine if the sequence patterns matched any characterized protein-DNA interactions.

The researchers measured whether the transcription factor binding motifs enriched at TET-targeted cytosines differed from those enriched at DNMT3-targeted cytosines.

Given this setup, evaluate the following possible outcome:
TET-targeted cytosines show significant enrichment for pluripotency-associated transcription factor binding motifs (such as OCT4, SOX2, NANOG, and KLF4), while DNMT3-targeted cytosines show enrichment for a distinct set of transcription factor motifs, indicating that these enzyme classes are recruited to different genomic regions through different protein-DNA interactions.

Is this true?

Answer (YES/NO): NO